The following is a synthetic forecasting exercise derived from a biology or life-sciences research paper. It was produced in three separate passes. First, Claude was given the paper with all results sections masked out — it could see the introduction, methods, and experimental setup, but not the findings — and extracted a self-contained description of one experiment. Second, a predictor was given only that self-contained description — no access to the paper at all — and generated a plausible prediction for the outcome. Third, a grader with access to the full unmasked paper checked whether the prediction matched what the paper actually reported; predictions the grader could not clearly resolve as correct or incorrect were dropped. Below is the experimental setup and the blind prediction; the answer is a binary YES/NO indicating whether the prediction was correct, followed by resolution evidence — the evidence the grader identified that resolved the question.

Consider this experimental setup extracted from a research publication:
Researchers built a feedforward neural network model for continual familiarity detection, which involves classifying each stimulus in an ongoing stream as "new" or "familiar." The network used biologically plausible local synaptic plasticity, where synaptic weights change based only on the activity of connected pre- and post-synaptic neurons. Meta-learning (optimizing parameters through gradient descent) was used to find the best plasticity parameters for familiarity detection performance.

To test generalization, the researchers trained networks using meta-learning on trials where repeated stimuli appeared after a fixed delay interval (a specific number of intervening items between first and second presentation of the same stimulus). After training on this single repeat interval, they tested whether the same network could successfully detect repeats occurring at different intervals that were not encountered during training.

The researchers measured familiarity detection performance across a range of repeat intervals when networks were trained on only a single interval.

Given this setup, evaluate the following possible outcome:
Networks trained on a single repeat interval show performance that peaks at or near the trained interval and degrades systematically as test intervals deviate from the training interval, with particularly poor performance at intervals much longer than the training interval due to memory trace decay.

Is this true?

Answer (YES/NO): NO